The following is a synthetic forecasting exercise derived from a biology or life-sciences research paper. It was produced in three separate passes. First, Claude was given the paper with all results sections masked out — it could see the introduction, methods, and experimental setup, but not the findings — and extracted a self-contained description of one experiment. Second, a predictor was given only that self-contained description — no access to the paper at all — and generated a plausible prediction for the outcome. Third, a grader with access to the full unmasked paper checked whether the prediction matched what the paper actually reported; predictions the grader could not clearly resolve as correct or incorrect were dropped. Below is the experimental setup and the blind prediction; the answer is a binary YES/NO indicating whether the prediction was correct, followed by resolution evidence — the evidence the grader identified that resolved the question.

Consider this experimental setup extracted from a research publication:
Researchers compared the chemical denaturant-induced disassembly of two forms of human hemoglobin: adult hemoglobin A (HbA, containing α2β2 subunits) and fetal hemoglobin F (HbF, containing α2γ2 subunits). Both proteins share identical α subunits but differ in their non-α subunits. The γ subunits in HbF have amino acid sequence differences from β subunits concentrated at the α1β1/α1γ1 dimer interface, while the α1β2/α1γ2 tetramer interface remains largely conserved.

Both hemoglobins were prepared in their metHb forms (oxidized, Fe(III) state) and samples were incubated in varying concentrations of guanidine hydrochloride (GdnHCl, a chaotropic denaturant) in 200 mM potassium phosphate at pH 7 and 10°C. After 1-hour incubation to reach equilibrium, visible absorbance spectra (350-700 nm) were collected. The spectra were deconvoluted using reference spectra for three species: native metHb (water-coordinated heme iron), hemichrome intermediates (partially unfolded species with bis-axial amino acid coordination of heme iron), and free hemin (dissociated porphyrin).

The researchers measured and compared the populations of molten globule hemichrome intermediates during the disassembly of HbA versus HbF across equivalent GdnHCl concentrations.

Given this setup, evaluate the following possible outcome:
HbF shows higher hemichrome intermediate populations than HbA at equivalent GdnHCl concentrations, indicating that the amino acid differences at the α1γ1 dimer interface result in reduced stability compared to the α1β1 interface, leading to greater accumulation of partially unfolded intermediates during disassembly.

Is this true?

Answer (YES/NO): NO